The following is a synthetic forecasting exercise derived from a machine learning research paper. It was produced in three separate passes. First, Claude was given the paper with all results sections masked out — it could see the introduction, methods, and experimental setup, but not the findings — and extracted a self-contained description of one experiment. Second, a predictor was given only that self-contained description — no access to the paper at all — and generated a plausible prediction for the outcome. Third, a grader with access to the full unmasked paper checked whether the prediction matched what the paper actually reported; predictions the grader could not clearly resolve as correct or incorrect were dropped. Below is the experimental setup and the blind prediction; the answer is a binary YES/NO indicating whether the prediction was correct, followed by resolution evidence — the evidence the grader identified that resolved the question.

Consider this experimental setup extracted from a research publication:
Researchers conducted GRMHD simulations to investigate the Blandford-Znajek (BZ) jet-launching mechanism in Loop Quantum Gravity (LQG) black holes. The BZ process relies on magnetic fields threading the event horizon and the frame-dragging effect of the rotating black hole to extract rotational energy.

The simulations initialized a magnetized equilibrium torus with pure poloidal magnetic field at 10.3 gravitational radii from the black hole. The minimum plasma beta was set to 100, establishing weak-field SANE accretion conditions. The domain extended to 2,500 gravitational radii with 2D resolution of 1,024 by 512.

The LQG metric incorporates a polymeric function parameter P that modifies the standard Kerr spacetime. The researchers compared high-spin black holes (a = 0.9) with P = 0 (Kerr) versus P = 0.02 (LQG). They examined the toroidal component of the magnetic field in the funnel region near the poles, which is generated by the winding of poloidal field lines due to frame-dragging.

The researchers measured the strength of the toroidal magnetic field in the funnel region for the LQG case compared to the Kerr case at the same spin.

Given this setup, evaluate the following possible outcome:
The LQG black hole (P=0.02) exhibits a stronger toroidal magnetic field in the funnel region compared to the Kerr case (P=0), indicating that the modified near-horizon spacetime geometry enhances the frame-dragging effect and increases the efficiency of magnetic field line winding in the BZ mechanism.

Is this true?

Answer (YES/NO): YES